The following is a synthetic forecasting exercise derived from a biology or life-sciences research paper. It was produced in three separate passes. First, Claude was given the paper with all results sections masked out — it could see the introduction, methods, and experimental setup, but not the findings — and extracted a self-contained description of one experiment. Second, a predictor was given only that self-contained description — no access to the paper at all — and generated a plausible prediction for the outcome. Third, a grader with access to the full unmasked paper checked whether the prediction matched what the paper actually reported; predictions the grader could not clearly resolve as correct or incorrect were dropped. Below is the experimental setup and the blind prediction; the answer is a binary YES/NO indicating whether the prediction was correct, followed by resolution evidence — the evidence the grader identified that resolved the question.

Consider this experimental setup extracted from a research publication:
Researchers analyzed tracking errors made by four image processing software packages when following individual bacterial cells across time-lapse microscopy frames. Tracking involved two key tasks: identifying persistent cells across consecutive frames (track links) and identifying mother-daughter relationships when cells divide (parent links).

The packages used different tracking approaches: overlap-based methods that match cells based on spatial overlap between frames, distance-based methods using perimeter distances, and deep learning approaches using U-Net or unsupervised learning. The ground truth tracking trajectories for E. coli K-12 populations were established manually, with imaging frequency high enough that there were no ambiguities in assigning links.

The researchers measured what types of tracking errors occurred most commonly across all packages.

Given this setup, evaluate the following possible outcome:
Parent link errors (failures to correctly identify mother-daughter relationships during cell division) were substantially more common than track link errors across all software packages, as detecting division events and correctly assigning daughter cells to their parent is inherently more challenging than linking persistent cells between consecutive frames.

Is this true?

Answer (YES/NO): NO